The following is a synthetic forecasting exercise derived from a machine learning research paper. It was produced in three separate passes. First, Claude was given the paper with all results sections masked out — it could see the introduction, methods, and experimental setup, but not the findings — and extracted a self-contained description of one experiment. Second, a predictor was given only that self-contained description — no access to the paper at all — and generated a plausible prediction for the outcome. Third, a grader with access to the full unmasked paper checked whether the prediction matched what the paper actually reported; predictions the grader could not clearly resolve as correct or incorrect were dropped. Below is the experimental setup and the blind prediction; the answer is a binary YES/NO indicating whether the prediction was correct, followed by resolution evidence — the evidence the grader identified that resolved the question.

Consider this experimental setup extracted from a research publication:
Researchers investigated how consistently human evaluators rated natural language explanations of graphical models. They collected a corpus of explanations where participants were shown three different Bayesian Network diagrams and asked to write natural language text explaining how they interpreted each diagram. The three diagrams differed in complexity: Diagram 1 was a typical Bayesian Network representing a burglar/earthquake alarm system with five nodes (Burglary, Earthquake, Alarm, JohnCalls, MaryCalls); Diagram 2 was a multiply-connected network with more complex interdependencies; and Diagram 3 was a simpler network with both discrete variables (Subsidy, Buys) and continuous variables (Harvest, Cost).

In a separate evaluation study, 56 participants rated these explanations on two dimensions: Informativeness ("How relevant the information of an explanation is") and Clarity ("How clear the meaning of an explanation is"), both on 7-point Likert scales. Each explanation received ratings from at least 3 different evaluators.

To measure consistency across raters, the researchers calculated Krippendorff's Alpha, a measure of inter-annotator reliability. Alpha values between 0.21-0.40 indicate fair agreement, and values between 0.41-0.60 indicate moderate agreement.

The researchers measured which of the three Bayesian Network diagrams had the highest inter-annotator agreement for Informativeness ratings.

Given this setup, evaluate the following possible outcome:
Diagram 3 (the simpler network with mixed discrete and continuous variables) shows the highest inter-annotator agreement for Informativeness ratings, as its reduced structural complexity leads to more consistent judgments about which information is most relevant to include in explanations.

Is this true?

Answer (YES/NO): NO